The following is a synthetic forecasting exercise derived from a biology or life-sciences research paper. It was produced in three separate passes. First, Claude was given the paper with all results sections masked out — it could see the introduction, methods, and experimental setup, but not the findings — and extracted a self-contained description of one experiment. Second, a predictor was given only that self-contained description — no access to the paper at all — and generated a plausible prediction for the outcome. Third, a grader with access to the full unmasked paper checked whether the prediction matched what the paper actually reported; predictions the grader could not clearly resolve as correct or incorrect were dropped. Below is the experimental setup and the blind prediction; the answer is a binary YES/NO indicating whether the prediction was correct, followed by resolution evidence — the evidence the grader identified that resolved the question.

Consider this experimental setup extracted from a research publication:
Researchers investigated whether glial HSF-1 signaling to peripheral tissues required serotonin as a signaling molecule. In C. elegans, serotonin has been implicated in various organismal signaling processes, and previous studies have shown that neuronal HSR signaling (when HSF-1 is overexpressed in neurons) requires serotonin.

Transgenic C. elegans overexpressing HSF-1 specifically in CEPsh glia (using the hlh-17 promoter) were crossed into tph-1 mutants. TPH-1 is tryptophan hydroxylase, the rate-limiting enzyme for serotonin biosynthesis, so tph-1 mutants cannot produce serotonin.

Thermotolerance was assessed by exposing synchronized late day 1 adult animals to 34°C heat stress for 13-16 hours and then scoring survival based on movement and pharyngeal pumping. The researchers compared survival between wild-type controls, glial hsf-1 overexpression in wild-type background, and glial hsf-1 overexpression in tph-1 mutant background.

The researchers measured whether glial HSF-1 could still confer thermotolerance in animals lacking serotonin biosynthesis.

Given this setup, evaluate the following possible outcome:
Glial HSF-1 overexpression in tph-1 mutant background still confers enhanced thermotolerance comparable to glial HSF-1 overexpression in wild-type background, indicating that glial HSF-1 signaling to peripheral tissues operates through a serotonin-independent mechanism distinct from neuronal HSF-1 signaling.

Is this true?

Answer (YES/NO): YES